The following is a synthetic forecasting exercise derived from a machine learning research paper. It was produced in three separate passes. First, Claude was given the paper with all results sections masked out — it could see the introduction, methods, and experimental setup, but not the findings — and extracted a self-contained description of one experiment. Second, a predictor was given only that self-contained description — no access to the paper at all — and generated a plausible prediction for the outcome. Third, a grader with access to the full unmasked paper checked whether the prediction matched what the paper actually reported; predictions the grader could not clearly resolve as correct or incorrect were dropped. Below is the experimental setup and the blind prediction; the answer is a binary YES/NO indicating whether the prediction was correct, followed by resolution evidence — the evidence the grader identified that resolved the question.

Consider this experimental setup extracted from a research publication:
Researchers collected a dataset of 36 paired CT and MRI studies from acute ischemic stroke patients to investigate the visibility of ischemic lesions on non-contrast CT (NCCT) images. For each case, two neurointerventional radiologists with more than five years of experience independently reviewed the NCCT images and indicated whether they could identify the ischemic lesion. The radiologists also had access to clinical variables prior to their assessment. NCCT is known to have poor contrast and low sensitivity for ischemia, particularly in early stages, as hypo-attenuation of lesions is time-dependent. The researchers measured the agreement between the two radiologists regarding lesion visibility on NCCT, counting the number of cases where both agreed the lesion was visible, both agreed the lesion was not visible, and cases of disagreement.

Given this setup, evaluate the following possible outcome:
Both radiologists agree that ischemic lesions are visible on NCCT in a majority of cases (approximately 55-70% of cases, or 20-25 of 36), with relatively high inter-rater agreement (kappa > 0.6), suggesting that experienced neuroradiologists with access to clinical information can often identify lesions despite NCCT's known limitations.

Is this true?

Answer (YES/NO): NO